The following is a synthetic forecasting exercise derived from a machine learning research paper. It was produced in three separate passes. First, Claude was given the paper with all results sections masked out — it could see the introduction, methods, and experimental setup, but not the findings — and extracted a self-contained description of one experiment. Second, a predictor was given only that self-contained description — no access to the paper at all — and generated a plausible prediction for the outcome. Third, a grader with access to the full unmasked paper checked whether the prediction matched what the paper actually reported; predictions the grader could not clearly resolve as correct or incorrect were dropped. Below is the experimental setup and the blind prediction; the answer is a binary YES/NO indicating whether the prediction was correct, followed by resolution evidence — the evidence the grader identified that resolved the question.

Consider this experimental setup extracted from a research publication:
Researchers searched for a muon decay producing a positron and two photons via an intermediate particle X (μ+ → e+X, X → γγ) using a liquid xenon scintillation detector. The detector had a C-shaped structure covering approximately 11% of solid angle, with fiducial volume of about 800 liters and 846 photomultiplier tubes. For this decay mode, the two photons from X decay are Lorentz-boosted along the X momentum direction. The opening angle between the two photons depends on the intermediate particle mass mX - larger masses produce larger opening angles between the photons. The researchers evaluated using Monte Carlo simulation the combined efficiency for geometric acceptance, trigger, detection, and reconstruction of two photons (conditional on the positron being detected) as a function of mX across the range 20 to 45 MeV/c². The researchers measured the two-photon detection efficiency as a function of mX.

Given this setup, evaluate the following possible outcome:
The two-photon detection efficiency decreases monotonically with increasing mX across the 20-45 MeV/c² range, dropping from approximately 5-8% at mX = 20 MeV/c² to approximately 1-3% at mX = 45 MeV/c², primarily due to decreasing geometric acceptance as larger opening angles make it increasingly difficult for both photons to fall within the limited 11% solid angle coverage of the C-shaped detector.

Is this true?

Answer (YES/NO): NO